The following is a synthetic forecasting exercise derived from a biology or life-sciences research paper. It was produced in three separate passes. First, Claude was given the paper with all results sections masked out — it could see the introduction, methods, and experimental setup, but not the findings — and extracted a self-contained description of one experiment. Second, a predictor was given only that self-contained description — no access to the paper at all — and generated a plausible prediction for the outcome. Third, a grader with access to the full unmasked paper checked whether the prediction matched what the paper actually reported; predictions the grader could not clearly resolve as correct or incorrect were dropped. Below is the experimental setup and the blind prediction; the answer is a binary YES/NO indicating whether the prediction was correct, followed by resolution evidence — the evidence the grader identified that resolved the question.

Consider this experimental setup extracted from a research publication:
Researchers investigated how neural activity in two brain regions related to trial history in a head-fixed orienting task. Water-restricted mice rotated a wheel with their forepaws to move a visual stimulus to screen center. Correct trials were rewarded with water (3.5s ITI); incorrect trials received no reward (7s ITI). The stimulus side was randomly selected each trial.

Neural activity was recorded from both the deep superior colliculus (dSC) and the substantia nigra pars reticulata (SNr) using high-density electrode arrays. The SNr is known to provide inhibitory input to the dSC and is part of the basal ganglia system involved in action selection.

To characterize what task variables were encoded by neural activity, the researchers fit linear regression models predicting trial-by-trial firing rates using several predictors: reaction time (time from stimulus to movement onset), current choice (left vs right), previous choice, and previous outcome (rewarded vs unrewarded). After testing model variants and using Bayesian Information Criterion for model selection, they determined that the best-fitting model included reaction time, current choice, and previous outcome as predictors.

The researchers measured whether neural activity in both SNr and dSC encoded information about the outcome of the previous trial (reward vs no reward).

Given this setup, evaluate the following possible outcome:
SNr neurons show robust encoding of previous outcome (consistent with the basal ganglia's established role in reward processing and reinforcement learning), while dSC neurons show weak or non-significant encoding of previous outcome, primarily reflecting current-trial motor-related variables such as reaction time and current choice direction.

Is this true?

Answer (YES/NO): YES